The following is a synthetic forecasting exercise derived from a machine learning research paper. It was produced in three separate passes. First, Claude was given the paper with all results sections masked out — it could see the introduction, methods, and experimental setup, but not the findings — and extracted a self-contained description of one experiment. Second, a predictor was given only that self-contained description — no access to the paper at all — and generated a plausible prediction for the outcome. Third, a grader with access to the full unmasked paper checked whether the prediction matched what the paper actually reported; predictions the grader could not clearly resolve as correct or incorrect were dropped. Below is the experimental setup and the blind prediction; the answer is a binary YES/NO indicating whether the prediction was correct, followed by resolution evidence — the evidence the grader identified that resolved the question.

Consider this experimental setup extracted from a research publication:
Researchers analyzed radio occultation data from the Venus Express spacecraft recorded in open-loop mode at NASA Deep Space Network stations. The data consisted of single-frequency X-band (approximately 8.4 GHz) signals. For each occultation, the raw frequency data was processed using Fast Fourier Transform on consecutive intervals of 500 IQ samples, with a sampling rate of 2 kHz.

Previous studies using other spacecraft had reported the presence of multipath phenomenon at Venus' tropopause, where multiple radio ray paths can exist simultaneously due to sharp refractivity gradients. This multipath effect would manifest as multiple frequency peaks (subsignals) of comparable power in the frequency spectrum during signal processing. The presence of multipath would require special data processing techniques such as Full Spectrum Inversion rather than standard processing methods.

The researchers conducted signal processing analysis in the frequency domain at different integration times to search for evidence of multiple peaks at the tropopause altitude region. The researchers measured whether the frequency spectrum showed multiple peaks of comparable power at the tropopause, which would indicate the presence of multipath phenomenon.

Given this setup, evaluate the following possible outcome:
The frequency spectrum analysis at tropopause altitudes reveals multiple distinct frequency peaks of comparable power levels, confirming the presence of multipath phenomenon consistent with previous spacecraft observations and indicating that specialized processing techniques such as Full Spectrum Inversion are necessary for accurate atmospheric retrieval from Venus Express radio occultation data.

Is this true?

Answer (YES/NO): NO